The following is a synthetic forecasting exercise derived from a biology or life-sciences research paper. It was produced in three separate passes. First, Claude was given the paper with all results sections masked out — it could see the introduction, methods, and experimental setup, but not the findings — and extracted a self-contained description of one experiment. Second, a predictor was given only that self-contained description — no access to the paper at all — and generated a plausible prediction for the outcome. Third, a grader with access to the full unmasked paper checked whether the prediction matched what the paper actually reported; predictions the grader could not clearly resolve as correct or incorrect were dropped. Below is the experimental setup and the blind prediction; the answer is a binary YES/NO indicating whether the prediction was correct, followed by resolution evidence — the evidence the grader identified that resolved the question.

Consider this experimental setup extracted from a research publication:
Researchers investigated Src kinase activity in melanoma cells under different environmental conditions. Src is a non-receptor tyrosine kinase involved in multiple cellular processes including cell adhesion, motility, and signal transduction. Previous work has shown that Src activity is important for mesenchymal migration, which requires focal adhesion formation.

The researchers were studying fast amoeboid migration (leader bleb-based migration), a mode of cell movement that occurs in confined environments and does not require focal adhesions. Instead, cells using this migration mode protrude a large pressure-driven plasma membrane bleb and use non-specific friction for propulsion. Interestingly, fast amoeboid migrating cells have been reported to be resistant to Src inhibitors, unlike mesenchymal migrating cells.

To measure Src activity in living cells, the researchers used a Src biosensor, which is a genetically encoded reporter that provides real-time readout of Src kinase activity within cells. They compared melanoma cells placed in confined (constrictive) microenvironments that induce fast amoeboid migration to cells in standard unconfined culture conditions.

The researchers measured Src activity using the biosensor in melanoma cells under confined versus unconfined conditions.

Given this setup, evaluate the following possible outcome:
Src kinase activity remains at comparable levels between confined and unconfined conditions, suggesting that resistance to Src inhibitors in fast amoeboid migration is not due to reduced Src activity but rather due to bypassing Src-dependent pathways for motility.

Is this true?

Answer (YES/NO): NO